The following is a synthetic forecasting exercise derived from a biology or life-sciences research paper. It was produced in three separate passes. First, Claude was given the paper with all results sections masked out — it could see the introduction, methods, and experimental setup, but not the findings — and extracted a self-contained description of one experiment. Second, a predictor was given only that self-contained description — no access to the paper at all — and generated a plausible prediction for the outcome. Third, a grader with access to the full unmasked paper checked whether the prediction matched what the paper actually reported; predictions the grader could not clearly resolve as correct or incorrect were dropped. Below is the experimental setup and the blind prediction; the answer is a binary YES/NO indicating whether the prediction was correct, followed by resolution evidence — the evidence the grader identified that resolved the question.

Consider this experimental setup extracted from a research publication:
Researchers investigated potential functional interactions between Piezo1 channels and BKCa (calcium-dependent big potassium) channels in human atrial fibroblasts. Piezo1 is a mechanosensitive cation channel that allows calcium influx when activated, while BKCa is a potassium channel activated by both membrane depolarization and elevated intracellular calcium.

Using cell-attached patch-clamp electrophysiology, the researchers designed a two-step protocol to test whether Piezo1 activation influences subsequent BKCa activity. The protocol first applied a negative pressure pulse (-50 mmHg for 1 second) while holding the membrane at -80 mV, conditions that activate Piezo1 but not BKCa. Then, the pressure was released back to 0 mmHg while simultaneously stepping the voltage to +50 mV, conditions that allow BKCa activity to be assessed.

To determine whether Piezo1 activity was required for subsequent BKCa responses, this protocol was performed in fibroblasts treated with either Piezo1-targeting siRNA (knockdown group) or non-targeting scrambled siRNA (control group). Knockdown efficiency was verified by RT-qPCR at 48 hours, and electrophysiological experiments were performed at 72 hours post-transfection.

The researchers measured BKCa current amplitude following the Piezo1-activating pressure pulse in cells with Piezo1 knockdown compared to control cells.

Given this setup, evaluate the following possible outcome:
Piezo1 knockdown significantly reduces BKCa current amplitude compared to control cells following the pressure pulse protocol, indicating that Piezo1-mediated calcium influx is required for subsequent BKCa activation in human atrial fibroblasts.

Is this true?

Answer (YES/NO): YES